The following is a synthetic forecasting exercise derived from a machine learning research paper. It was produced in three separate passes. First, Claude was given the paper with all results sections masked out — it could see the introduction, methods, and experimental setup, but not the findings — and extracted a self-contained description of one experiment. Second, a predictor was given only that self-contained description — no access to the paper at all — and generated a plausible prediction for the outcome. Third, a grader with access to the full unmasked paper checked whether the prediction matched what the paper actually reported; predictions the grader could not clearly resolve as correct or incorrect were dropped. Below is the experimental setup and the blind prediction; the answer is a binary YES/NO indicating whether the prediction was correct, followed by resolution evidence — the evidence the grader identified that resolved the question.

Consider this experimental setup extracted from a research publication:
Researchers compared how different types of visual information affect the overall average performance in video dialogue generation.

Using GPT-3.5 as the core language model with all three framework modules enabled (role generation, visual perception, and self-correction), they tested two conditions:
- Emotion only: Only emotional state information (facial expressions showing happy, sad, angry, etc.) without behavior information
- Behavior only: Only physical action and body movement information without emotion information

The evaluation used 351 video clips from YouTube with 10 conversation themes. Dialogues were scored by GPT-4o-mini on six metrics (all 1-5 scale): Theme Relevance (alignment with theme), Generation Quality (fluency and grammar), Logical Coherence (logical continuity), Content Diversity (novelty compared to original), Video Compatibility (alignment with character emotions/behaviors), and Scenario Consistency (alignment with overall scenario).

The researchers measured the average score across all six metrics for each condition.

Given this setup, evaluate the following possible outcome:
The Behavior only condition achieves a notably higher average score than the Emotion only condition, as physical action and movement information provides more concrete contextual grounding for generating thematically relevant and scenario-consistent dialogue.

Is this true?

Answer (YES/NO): NO